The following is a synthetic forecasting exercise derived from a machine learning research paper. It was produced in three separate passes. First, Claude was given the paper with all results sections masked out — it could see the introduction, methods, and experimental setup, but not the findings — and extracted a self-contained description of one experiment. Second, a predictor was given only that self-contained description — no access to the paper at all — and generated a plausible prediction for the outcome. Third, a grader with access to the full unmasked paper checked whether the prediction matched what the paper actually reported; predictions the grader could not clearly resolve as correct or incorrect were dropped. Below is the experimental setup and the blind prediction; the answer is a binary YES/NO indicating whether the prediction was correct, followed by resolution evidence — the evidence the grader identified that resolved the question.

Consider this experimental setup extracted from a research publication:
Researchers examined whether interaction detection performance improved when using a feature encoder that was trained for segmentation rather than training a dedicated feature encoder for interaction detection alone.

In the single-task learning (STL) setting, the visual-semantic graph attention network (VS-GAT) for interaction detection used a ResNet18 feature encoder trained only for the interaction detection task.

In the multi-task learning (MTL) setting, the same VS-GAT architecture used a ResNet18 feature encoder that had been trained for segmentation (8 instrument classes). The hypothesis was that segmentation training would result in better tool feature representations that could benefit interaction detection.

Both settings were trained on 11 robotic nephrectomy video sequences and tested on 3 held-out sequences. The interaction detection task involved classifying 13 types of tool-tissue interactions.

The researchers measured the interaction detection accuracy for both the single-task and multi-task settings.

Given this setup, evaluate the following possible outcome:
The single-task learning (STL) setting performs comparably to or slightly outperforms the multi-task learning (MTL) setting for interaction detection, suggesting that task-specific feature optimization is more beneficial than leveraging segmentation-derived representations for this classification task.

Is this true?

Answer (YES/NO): NO